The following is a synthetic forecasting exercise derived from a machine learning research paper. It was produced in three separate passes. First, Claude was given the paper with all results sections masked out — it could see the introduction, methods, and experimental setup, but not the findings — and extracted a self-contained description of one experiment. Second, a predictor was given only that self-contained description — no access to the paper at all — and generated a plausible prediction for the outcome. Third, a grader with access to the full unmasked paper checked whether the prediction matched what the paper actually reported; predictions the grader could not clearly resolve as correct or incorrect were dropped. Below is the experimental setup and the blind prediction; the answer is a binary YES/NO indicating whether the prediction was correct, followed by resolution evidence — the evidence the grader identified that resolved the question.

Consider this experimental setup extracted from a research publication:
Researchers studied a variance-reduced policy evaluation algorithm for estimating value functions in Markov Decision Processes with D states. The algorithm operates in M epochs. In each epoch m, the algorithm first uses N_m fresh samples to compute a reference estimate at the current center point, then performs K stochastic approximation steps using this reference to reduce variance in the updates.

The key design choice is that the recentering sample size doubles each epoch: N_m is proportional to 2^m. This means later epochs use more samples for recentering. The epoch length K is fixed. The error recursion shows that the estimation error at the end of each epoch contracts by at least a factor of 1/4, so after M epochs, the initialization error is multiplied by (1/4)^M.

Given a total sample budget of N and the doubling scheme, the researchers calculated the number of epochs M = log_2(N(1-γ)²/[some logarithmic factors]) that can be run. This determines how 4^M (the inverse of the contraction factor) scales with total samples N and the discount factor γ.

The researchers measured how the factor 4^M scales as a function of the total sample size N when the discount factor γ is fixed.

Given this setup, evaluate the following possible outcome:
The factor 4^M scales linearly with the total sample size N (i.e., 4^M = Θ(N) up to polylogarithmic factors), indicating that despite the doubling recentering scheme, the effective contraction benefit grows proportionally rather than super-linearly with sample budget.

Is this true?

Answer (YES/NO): NO